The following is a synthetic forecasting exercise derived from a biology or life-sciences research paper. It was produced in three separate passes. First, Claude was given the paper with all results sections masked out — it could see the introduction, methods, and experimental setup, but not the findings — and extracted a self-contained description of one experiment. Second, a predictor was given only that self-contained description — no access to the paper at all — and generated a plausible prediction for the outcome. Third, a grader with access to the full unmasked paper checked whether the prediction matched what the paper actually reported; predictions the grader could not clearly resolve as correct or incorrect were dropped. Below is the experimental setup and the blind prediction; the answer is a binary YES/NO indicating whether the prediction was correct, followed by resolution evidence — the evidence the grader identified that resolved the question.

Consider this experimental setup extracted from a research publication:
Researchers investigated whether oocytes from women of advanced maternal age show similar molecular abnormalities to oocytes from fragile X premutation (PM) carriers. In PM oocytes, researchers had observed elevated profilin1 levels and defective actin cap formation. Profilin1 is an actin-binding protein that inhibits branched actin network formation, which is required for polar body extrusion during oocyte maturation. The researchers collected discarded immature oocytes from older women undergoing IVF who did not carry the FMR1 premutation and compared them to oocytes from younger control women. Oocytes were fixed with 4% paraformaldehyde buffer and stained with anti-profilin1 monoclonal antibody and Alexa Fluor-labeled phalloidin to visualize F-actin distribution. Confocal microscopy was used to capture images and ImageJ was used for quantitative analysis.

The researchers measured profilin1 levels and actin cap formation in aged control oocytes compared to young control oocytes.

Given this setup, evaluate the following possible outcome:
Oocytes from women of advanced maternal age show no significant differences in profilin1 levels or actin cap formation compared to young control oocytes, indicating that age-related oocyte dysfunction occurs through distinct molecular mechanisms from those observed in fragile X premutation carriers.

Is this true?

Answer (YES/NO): NO